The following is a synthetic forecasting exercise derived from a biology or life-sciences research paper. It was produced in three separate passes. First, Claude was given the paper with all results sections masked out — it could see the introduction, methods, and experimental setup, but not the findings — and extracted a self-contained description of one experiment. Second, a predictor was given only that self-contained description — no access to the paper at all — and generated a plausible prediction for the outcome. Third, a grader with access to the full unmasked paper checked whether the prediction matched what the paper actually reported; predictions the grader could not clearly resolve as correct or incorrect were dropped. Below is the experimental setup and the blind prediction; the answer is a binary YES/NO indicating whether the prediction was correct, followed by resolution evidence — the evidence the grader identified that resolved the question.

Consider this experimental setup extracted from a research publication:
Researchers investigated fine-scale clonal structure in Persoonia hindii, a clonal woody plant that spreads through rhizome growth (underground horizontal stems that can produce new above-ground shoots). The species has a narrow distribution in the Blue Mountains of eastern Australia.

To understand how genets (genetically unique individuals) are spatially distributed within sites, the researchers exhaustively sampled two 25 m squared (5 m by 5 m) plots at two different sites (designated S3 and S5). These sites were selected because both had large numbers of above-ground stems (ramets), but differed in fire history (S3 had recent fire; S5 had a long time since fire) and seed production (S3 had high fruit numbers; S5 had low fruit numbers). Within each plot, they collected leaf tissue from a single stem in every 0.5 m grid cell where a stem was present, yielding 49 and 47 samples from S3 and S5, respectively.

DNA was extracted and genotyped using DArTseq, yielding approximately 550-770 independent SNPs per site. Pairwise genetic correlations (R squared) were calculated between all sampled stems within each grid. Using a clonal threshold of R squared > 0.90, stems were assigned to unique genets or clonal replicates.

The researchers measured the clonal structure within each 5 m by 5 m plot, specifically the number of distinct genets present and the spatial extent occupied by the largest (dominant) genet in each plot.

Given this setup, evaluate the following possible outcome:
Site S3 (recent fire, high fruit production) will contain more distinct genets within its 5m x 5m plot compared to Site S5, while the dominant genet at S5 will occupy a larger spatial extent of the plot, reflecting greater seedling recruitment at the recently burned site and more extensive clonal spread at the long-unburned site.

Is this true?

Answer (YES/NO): YES